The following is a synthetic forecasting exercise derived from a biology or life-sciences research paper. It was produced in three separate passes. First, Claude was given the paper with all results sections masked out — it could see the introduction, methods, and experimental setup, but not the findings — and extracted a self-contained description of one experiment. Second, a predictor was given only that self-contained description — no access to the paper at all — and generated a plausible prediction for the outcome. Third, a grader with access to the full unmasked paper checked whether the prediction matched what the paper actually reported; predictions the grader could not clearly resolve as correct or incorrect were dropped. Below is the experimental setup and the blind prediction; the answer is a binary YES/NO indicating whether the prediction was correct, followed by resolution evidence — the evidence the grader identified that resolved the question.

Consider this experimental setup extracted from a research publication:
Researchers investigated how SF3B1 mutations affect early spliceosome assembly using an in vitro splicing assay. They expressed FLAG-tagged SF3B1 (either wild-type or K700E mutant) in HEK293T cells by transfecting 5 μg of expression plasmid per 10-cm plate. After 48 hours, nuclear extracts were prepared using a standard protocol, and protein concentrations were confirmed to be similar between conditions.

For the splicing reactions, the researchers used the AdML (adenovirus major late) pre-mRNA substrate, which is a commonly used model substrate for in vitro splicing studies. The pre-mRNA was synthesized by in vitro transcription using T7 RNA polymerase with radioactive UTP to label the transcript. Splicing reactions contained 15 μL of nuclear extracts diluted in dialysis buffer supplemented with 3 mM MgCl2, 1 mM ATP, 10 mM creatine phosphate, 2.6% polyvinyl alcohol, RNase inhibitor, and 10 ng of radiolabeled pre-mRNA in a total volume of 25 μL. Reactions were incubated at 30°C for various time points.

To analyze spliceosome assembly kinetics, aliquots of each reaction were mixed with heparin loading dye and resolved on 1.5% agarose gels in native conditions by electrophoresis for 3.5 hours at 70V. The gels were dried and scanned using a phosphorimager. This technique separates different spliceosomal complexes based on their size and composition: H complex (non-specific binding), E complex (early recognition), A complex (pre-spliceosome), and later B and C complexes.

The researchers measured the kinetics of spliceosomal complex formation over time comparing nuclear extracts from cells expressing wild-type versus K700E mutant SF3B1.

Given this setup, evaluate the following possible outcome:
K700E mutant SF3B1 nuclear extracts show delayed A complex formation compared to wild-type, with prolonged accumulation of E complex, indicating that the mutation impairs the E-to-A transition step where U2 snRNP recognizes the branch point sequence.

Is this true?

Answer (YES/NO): YES